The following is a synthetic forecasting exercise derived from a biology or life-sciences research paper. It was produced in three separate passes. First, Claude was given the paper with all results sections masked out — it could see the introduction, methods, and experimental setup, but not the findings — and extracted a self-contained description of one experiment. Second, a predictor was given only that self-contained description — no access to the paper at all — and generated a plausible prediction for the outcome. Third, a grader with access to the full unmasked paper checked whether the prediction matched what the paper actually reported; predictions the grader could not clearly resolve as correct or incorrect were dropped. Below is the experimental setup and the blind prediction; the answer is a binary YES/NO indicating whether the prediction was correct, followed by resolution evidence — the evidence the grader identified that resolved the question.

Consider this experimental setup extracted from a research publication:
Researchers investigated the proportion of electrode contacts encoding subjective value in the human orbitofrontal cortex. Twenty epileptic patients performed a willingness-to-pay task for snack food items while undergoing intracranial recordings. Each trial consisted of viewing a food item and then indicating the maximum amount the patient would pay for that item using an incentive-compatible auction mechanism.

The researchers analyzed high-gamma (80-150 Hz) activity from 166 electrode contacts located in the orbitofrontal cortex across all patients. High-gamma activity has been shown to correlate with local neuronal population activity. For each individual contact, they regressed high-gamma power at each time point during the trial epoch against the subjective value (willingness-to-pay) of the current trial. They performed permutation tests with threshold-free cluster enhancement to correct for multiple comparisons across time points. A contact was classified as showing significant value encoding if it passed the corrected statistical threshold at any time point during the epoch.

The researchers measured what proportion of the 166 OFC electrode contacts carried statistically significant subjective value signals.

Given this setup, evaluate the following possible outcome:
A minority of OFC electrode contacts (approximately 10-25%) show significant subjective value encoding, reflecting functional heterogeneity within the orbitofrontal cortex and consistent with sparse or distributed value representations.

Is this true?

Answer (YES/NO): NO